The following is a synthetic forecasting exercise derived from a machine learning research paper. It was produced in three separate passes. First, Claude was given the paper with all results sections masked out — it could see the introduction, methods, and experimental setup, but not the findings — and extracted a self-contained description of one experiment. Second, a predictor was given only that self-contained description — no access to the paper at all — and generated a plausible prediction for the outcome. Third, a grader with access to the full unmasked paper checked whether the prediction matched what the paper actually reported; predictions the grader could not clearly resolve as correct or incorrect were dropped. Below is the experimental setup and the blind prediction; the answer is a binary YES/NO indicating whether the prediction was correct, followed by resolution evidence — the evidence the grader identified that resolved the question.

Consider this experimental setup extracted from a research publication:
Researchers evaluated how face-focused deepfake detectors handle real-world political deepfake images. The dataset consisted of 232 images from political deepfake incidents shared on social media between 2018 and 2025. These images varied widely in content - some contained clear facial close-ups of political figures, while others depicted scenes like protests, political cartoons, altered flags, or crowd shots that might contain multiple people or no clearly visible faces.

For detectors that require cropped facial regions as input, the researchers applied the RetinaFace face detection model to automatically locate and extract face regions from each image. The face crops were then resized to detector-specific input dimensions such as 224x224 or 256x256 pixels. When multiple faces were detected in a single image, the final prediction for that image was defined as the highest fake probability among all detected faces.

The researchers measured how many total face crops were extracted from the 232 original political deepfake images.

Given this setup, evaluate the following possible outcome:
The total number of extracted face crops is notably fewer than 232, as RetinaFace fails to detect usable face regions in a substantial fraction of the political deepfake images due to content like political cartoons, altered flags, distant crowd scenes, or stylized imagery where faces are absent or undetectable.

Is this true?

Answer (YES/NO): NO